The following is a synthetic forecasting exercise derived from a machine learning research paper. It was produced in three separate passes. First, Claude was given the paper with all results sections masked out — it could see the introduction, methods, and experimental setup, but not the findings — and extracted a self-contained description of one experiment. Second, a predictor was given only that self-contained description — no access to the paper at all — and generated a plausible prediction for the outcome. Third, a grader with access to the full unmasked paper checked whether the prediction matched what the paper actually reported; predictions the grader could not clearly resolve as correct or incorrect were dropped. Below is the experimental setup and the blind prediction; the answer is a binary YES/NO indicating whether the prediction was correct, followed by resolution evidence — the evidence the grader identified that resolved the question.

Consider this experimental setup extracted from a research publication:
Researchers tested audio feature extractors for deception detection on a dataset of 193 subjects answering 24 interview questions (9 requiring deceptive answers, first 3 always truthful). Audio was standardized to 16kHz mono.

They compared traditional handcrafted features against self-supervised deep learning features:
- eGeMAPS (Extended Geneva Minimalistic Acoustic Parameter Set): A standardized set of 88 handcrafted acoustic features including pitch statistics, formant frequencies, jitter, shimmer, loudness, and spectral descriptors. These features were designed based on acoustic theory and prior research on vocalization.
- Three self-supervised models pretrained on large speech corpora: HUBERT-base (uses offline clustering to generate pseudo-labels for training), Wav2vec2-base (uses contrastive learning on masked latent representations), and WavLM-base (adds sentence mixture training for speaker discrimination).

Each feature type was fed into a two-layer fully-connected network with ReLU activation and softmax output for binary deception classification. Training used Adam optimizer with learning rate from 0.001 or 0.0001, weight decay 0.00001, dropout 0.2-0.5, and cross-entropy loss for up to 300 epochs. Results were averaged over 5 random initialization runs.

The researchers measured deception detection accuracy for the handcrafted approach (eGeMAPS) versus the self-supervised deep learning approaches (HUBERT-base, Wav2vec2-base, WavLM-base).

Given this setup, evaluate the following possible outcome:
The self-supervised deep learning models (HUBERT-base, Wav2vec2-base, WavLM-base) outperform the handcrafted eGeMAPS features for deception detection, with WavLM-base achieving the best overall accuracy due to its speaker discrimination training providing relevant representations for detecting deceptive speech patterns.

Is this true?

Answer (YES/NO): YES